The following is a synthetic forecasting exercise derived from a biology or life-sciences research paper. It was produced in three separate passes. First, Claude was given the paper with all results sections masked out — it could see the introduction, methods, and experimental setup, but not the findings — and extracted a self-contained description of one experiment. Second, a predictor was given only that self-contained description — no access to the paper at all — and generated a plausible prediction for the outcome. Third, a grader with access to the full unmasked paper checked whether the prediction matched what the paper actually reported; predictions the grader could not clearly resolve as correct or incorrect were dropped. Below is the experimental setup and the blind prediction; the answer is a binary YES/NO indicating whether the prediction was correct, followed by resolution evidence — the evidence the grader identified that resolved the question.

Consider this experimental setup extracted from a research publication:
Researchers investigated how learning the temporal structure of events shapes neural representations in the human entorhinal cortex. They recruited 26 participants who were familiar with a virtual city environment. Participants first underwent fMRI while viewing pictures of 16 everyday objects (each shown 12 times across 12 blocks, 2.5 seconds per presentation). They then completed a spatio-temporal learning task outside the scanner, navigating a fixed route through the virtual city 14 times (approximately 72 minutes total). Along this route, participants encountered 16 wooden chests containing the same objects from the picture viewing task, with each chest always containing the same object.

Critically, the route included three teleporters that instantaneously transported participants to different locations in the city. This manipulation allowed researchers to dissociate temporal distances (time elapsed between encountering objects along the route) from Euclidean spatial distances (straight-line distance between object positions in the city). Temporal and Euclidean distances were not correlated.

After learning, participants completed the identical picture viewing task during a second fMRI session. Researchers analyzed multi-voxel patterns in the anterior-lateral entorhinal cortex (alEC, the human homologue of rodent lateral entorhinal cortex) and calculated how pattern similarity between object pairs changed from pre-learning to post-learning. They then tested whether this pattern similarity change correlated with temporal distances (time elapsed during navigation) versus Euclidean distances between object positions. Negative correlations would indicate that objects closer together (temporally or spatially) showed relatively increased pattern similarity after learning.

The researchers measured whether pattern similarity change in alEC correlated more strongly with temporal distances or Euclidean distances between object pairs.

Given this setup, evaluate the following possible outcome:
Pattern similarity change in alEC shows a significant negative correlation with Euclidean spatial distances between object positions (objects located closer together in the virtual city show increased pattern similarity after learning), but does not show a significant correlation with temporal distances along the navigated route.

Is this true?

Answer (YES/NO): NO